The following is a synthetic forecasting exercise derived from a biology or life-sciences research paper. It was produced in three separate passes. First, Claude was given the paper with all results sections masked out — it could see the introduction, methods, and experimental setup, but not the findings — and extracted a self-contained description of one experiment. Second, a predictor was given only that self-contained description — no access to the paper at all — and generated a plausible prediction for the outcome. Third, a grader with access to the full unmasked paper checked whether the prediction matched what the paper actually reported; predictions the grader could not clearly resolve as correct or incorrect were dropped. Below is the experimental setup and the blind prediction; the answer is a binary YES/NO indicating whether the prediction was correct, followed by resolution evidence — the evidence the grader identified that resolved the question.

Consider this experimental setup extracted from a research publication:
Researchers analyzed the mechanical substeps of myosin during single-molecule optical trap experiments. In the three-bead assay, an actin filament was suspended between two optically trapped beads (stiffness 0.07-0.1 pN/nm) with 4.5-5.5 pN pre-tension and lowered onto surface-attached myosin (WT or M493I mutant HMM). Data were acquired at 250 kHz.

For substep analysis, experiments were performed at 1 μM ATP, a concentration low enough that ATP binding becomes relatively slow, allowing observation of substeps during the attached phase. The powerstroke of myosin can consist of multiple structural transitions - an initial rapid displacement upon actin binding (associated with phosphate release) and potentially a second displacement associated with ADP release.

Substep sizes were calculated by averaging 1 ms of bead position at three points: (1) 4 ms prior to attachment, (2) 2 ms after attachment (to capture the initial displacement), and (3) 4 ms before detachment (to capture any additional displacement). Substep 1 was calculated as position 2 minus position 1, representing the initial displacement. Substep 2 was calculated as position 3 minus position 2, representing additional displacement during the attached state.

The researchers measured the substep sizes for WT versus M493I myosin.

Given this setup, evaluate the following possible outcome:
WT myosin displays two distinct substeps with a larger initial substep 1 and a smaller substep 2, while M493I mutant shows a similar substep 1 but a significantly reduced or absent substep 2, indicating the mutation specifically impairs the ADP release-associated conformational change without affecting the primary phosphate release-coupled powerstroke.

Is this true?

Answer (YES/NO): NO